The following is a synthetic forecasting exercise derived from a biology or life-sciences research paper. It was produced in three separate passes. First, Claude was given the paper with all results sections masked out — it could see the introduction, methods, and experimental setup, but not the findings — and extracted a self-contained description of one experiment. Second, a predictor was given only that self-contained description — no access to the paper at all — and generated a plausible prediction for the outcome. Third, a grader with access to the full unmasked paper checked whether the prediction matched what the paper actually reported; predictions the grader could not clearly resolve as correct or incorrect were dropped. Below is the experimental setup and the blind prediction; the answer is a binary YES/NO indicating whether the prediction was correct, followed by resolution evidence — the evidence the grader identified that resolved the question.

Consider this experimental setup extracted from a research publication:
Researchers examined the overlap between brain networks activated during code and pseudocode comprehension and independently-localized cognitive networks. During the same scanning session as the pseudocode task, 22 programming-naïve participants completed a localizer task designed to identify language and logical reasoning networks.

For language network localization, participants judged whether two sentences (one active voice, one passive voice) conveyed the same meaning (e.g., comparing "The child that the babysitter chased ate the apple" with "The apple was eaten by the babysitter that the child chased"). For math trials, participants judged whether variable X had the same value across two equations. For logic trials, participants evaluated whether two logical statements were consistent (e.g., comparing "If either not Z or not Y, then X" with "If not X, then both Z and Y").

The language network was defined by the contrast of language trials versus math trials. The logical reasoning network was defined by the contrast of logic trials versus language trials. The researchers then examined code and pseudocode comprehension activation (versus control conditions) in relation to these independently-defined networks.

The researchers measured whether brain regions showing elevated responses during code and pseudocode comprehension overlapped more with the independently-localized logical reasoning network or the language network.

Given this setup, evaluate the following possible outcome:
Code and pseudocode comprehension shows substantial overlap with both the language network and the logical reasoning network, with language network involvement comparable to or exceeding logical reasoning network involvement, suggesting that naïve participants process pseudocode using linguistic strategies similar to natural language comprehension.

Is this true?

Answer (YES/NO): NO